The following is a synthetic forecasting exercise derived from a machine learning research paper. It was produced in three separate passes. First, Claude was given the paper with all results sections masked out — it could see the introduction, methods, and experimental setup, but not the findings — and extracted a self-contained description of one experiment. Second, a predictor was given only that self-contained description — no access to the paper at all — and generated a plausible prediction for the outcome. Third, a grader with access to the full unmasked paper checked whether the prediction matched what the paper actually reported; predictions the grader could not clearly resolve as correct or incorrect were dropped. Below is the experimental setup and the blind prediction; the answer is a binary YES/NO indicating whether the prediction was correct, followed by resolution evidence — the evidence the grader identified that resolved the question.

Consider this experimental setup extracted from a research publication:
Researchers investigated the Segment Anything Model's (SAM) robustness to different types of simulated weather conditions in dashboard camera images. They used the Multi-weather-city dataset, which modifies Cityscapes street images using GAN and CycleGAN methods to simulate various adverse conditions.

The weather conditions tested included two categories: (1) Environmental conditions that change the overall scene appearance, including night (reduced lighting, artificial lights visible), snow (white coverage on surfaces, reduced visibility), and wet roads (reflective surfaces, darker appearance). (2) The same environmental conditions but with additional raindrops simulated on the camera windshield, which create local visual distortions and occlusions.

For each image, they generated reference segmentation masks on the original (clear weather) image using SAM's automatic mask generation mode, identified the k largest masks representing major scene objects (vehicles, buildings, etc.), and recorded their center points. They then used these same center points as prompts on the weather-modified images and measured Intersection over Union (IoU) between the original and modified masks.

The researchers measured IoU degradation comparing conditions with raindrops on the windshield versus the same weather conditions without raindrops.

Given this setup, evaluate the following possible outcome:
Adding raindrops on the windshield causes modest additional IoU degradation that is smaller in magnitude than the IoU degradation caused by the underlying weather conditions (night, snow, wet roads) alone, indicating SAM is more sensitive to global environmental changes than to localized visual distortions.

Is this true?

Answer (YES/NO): NO